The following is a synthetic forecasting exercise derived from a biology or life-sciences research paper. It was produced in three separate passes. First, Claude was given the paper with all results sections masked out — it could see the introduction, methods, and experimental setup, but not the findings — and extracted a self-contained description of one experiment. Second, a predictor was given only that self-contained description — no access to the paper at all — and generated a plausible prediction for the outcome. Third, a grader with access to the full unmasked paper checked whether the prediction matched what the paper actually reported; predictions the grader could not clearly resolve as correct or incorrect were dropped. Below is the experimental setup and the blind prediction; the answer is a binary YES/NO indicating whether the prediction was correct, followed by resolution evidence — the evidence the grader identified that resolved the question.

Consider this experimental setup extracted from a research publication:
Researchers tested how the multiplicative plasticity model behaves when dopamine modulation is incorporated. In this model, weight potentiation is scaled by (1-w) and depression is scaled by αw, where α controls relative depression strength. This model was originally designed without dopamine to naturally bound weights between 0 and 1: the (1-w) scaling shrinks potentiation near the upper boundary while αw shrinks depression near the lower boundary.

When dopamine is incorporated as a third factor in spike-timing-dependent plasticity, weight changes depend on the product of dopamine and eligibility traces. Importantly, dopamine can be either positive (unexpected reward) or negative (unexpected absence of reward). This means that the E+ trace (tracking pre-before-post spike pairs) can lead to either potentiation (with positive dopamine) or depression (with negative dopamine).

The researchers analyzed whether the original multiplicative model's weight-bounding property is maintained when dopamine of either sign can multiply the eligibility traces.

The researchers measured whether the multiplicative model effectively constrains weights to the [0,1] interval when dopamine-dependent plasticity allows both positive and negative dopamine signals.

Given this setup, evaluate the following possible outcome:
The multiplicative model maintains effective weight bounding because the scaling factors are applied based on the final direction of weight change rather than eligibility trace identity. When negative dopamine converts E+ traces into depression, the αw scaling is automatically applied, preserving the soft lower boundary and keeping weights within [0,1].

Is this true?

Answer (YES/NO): NO